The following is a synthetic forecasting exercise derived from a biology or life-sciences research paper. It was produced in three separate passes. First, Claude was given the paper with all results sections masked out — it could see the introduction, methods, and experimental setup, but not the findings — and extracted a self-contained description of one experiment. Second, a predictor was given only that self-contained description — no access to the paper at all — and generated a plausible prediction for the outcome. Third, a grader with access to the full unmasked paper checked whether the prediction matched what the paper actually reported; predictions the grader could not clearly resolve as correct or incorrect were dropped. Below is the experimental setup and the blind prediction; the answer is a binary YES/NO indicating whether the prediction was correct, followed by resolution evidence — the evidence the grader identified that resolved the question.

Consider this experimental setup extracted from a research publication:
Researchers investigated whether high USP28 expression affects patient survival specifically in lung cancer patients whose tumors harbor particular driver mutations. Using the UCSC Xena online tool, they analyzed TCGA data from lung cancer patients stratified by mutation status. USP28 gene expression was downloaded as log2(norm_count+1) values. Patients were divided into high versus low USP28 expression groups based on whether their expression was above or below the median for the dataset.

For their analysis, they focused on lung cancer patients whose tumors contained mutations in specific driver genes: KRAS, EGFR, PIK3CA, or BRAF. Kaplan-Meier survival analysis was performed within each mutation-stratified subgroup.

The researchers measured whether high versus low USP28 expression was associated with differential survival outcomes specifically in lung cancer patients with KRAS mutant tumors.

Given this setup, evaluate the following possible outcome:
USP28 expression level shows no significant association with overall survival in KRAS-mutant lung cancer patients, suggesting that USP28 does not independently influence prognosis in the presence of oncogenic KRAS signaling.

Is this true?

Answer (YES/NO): YES